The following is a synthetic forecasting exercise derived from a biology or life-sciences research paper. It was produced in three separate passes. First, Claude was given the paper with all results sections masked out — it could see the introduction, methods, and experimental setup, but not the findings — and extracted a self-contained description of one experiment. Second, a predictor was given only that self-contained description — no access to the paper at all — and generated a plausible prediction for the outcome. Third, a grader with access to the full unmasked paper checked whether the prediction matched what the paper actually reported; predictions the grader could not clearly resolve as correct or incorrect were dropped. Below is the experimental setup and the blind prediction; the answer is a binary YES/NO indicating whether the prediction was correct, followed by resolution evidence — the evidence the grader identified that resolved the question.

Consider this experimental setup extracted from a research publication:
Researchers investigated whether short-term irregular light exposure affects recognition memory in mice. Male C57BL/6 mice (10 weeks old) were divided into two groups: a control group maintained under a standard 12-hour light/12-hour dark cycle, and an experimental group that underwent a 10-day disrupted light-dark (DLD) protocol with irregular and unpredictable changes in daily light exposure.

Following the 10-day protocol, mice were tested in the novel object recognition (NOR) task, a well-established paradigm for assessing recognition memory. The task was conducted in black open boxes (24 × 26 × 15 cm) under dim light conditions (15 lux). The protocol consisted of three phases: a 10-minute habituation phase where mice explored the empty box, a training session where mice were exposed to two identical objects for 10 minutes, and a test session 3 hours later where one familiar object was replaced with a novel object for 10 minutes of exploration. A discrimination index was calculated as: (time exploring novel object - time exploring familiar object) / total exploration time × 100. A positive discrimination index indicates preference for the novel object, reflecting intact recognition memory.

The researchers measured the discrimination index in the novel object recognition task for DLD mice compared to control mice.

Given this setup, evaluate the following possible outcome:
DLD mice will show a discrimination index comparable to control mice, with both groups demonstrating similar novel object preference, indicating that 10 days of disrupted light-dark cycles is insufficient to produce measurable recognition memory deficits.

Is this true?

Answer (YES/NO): YES